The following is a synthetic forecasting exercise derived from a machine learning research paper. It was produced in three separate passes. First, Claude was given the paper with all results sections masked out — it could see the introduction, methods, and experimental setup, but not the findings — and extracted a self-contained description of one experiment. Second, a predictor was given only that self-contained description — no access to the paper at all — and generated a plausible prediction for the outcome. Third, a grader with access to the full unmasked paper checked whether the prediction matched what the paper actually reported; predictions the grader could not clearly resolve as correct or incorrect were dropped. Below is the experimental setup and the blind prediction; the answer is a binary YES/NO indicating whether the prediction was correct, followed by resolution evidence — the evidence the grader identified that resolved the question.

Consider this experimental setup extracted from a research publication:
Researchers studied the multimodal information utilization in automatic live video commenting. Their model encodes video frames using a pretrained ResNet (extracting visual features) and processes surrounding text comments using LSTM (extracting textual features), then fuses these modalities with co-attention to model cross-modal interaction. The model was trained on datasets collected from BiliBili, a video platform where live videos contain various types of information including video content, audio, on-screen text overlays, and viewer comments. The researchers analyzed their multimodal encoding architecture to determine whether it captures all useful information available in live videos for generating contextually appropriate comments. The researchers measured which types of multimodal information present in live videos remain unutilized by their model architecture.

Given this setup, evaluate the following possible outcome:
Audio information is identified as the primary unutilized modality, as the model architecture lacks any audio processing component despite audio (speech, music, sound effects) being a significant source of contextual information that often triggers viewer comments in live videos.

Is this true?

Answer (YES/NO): NO